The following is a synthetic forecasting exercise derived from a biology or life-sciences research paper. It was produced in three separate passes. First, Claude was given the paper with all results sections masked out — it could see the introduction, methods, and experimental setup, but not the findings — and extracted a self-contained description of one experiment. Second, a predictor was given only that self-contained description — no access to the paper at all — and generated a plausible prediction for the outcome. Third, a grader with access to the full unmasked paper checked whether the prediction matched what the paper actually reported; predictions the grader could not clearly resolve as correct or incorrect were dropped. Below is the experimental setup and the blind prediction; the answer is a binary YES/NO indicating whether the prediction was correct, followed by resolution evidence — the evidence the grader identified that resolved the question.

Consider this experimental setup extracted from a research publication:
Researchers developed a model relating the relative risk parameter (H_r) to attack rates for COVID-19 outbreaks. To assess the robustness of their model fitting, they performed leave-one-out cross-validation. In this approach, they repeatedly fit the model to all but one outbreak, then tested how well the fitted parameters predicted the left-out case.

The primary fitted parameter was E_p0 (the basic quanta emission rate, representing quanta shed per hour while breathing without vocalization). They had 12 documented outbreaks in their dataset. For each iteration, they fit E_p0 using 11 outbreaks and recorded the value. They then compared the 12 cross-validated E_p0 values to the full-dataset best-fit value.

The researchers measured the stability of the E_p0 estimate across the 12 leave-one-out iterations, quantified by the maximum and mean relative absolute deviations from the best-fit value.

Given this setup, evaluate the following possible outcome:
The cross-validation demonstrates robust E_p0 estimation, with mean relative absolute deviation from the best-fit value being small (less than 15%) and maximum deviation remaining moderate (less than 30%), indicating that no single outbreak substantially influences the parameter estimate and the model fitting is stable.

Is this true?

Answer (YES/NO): YES